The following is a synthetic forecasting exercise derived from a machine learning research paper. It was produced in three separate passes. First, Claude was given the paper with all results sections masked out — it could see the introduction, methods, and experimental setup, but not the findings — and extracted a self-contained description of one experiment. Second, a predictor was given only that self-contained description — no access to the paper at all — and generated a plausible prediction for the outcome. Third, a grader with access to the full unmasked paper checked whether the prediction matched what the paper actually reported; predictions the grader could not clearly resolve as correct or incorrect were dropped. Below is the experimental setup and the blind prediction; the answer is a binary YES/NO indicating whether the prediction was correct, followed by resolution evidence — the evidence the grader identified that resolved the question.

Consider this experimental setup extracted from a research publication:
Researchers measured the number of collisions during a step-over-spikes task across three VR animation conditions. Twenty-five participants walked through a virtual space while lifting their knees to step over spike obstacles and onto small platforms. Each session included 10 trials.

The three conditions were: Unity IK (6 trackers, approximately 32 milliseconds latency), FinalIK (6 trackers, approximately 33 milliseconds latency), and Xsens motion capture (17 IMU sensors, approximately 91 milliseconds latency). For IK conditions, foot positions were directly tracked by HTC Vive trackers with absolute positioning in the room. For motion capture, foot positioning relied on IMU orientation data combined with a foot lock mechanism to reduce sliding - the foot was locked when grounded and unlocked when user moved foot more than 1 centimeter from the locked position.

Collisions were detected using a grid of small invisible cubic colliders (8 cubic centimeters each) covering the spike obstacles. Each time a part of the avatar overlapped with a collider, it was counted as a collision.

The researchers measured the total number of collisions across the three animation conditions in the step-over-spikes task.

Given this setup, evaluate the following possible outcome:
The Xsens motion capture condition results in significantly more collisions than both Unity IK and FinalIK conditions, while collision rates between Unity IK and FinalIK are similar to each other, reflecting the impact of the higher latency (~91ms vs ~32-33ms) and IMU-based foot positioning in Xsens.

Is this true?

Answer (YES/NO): NO